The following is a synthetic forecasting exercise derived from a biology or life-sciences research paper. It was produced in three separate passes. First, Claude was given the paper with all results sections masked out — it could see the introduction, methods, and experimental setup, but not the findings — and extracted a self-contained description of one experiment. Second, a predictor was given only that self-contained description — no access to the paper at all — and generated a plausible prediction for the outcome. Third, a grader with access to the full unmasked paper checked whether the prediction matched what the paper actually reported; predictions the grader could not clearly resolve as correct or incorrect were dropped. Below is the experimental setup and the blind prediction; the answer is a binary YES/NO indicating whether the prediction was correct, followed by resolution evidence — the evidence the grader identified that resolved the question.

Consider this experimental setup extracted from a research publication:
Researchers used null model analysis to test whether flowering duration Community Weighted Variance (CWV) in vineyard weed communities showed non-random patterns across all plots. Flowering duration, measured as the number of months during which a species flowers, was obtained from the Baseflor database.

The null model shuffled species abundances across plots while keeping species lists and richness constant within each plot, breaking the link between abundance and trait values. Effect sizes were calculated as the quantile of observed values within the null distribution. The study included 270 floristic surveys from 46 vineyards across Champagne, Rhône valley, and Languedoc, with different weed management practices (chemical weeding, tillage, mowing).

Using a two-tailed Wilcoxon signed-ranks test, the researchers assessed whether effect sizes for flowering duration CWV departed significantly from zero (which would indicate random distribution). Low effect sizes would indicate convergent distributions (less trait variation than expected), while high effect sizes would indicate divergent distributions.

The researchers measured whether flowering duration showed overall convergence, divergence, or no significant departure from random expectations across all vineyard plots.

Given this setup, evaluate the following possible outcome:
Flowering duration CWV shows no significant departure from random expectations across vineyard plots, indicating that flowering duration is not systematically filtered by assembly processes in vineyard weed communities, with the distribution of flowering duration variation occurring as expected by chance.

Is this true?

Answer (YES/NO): NO